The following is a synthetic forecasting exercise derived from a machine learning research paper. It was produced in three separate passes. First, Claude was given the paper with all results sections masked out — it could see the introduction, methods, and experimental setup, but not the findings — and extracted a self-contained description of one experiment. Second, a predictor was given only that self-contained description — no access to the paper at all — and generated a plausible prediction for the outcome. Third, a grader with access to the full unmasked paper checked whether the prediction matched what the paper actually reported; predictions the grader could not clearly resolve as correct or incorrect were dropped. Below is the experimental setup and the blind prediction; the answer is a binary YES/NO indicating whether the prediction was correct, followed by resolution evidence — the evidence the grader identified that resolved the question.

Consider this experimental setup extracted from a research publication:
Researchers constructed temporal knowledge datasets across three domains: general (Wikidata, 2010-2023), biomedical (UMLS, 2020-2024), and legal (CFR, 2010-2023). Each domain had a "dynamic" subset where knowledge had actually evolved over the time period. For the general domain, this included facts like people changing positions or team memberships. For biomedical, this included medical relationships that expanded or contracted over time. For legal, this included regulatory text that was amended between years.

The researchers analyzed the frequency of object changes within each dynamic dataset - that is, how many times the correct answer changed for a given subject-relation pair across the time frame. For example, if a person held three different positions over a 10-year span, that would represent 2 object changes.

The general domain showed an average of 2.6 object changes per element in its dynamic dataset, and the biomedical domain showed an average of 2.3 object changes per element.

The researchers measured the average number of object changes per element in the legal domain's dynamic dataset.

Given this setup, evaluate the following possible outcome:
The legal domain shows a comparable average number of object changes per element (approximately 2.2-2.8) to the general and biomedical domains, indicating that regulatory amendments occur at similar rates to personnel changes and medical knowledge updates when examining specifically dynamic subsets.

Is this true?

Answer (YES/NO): NO